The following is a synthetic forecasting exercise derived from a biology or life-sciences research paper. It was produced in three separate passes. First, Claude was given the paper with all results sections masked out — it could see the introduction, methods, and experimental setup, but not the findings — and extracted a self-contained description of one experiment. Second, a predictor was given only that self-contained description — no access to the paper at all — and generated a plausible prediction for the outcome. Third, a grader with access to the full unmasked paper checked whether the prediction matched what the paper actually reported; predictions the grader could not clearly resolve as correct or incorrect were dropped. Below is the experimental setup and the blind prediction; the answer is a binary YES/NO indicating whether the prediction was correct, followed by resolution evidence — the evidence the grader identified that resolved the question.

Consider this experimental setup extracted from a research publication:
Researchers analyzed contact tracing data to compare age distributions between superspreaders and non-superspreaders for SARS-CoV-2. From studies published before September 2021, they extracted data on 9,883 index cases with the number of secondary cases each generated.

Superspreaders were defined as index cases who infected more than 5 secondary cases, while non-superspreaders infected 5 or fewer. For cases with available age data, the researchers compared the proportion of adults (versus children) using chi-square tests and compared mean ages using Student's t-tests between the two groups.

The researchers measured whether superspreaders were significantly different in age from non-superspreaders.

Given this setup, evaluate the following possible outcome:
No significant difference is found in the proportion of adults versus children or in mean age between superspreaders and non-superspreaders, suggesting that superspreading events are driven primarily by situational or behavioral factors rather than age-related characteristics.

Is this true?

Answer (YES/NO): NO